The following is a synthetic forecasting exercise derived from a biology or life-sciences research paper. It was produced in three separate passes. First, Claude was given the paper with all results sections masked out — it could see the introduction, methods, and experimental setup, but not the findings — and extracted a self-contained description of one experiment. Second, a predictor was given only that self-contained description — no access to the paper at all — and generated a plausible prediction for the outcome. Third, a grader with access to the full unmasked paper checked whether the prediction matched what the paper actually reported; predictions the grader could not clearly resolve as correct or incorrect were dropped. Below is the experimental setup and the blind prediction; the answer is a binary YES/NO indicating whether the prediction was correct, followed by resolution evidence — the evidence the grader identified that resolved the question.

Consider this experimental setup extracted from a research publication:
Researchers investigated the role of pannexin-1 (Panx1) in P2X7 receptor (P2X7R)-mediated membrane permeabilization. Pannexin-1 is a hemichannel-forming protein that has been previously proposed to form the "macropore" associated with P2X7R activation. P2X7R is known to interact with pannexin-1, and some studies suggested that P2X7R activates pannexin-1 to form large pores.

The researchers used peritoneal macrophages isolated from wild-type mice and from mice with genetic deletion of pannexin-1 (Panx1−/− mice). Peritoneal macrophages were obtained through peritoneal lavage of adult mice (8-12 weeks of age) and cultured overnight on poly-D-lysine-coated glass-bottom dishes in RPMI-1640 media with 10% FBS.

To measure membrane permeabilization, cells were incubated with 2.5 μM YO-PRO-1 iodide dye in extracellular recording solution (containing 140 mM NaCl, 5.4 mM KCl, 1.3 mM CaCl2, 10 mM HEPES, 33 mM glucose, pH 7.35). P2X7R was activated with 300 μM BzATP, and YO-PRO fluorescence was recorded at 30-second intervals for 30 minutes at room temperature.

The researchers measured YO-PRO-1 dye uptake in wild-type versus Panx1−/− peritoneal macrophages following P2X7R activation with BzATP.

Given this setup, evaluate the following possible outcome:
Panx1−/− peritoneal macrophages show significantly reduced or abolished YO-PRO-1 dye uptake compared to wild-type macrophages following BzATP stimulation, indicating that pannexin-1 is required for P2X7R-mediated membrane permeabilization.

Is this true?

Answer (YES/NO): NO